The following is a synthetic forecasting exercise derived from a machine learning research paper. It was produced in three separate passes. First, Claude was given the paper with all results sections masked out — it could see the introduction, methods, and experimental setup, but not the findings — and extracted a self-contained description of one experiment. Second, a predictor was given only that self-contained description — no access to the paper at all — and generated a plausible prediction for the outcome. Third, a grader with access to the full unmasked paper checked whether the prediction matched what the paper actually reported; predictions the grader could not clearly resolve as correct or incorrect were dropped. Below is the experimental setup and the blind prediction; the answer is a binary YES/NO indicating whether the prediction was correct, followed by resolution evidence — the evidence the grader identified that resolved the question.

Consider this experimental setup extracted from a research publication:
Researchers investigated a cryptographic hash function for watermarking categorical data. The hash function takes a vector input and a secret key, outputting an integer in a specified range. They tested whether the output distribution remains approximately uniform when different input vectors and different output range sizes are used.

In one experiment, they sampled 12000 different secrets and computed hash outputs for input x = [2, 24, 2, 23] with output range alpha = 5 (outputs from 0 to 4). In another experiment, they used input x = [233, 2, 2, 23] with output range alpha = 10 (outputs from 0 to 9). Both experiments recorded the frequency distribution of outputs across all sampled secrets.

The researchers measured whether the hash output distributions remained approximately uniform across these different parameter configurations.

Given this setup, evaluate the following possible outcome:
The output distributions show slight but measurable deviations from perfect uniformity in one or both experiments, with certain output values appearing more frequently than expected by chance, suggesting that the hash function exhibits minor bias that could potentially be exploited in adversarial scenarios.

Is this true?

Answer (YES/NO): NO